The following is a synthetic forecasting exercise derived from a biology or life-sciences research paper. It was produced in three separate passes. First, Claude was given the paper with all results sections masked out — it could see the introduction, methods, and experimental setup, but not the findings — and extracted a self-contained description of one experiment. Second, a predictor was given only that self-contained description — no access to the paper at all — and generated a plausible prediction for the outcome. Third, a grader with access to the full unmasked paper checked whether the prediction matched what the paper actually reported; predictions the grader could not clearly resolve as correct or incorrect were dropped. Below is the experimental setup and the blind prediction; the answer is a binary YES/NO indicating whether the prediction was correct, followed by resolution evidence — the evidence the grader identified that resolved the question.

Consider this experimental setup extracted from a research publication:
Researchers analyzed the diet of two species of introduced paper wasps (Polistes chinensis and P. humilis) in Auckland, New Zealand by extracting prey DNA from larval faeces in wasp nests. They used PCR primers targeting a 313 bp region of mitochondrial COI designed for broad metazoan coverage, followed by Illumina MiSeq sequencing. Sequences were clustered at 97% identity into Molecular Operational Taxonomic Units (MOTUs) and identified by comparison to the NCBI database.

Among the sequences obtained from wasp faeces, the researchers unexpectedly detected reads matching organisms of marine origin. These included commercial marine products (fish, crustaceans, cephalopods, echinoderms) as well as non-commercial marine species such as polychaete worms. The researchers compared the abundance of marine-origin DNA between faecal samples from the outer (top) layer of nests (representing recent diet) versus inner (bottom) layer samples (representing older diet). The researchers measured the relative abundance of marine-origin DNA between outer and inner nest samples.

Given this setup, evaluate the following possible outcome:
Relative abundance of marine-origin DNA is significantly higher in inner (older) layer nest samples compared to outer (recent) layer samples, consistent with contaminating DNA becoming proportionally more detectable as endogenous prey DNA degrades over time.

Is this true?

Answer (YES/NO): NO